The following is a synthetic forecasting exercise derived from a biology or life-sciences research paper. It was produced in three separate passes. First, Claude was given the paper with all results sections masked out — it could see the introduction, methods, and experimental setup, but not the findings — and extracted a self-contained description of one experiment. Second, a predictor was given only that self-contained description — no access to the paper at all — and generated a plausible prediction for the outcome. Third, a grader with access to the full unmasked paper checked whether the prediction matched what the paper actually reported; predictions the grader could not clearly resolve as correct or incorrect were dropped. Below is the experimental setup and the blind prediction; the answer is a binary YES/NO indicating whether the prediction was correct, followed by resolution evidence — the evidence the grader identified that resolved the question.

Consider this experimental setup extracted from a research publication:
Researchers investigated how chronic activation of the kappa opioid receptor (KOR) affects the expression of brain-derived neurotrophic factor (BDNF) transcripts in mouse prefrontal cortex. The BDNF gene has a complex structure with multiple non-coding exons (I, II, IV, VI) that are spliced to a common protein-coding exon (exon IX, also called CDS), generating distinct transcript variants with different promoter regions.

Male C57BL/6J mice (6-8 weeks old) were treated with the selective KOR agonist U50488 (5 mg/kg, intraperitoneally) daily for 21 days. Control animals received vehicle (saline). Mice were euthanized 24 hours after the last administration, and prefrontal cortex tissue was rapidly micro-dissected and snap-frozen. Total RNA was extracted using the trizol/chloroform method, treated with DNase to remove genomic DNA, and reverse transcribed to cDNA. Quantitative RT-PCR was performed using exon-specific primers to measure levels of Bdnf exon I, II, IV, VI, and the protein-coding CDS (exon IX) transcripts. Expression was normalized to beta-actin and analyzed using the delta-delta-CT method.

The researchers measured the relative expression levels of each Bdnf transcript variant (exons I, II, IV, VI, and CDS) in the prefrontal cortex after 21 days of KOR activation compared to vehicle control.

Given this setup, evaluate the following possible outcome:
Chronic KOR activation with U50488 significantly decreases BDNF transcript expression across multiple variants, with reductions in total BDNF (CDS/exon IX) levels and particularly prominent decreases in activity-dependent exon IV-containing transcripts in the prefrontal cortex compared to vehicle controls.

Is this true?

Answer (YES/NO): NO